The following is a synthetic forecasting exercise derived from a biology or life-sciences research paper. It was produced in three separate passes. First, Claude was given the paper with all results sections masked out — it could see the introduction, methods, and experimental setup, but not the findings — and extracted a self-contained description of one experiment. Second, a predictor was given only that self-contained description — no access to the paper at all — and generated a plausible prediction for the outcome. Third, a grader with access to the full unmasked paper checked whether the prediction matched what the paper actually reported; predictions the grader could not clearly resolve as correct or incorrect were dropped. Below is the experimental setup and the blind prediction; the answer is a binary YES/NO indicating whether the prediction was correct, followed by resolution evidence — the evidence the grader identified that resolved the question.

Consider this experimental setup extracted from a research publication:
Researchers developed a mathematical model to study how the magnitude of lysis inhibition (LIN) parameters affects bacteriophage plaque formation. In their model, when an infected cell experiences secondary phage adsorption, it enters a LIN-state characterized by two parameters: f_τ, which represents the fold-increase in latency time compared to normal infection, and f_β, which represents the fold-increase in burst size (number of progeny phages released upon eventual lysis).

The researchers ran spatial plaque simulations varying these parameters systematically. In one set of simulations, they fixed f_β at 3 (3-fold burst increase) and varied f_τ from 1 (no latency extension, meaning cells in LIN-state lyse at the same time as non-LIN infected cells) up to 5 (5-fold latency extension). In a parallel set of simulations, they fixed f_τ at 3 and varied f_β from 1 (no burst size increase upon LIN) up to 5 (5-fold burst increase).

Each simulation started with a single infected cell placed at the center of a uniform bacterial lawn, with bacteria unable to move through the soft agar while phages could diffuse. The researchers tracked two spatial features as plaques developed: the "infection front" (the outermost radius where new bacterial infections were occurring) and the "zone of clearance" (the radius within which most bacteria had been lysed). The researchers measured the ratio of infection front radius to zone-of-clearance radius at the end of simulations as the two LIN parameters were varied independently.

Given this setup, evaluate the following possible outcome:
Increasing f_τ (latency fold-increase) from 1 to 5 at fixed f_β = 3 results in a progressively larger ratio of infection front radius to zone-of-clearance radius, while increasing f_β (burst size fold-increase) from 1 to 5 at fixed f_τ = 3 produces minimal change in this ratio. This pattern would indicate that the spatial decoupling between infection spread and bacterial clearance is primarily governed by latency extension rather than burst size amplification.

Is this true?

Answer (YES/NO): NO